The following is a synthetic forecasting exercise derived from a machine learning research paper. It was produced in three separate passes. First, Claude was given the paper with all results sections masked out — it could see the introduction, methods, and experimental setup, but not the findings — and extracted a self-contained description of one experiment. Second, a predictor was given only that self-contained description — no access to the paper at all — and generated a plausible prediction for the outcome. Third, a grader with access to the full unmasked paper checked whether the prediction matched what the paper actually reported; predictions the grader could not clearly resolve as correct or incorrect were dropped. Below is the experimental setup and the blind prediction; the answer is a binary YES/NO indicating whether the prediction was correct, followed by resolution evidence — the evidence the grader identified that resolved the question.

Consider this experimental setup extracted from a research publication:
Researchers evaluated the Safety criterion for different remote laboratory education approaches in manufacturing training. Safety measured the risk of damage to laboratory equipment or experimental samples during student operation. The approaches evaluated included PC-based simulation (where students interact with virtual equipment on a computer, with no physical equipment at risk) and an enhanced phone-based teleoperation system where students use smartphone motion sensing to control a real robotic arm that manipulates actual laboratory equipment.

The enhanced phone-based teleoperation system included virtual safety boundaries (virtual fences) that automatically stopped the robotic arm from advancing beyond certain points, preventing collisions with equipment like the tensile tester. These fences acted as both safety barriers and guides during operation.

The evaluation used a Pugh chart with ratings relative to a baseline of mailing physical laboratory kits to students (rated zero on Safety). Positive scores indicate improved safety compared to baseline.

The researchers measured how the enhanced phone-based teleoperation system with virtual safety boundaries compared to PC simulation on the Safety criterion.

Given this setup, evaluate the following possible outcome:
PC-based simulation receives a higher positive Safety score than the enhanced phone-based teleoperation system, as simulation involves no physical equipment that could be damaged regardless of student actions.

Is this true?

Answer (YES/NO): NO